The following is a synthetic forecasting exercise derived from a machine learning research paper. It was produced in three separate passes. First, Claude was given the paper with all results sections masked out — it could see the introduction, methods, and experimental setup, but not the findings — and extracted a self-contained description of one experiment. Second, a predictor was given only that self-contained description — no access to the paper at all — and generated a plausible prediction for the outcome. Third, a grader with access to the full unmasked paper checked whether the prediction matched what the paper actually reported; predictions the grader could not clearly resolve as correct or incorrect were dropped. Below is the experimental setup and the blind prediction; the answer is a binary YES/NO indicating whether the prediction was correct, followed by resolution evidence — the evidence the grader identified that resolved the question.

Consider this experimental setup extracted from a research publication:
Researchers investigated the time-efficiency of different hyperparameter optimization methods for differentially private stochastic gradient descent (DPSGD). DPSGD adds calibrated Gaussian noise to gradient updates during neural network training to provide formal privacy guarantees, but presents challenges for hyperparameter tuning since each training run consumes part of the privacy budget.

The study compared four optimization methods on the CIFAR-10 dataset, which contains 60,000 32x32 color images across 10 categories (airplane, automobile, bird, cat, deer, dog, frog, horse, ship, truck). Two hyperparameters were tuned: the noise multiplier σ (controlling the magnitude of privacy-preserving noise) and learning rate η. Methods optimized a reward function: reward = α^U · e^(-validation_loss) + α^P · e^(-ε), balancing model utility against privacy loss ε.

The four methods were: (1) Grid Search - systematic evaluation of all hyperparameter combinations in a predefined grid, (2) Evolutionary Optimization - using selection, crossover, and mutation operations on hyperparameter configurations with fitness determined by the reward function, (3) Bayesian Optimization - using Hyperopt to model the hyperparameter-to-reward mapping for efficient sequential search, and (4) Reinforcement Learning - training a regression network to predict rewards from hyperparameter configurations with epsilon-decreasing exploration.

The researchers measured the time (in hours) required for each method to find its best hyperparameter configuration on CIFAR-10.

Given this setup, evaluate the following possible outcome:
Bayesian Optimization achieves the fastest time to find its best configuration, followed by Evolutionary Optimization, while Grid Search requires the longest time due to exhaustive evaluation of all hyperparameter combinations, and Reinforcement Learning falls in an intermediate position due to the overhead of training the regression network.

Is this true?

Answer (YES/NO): NO